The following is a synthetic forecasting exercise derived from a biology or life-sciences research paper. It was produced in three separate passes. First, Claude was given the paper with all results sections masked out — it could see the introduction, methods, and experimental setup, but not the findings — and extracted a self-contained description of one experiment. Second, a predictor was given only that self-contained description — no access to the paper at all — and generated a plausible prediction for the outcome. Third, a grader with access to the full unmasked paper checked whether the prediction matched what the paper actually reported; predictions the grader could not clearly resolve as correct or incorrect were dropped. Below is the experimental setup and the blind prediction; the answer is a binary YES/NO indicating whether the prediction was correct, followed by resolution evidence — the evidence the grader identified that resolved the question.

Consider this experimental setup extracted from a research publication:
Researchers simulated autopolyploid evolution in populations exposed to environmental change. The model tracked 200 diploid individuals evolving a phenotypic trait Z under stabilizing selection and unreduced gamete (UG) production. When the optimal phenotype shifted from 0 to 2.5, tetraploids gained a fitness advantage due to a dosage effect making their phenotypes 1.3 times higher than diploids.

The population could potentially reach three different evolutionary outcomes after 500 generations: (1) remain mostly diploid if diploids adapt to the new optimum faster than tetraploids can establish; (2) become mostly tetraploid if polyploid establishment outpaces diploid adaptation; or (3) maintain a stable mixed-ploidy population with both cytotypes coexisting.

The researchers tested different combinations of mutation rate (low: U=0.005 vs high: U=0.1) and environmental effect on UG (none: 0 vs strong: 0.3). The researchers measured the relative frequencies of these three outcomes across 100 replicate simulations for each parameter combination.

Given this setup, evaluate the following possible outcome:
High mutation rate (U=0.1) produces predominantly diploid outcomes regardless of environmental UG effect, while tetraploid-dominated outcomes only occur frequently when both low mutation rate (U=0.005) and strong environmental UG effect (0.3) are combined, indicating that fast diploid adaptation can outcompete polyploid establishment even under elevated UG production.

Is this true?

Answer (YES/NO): NO